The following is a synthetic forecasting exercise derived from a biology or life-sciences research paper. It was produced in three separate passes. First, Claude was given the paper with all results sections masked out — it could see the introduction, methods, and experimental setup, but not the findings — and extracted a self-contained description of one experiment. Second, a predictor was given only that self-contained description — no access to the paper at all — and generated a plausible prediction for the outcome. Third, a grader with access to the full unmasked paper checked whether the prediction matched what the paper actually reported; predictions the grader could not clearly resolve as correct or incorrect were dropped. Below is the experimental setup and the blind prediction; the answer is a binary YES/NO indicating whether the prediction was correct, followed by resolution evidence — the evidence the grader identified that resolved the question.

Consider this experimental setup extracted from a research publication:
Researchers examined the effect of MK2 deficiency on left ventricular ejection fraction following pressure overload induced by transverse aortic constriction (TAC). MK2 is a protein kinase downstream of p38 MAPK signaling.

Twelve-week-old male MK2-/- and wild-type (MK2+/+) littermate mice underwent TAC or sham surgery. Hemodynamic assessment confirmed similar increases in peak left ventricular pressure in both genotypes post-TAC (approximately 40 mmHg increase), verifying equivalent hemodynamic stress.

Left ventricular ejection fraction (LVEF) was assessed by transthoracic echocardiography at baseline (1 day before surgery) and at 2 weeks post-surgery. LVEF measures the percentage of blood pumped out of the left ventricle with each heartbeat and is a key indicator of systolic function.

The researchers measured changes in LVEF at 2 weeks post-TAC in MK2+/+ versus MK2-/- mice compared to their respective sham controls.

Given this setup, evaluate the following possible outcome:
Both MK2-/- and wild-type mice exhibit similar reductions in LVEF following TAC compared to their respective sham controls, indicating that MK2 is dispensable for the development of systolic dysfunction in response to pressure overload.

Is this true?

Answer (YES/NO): NO